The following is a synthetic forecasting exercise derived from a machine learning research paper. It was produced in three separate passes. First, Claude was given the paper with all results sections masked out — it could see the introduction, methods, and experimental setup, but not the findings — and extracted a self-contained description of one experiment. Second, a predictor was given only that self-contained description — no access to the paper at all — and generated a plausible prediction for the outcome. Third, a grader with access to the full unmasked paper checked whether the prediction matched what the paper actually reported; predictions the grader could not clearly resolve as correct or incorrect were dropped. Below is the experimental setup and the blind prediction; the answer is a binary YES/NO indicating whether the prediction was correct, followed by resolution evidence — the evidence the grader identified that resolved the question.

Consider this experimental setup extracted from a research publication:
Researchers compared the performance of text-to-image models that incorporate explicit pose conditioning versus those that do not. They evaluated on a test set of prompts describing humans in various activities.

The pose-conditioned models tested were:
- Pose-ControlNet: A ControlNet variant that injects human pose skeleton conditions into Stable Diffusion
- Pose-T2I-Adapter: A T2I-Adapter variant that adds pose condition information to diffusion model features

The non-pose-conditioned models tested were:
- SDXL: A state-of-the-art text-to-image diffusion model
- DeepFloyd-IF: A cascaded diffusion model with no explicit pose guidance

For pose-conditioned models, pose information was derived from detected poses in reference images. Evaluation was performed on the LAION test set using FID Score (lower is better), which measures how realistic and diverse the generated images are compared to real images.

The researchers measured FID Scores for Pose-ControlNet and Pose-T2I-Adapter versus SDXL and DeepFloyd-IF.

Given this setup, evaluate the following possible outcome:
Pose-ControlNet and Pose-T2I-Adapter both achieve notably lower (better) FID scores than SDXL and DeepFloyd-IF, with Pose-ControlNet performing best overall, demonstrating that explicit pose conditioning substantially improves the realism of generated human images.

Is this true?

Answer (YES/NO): NO